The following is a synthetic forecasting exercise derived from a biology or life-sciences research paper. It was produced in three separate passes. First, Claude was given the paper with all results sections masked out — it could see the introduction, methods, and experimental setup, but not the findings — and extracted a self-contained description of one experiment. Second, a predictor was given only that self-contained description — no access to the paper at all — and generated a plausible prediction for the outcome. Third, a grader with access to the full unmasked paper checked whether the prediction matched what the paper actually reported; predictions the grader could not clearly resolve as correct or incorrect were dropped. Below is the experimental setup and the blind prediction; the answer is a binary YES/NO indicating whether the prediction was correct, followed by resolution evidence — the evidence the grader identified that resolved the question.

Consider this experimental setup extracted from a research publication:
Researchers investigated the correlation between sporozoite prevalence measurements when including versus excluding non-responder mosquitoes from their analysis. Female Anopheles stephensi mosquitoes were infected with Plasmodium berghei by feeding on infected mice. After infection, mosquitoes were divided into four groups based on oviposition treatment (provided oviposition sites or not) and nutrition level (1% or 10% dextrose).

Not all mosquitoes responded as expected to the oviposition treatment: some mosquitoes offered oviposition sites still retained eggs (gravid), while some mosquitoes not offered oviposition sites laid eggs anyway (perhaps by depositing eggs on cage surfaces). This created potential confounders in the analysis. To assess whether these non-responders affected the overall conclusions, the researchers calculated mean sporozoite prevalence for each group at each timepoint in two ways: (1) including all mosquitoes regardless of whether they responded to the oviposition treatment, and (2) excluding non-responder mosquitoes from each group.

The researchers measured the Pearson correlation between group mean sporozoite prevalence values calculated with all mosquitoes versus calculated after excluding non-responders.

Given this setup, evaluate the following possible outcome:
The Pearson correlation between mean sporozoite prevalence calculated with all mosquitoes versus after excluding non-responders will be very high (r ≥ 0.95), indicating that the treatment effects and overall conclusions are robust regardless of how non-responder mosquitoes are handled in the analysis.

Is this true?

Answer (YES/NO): YES